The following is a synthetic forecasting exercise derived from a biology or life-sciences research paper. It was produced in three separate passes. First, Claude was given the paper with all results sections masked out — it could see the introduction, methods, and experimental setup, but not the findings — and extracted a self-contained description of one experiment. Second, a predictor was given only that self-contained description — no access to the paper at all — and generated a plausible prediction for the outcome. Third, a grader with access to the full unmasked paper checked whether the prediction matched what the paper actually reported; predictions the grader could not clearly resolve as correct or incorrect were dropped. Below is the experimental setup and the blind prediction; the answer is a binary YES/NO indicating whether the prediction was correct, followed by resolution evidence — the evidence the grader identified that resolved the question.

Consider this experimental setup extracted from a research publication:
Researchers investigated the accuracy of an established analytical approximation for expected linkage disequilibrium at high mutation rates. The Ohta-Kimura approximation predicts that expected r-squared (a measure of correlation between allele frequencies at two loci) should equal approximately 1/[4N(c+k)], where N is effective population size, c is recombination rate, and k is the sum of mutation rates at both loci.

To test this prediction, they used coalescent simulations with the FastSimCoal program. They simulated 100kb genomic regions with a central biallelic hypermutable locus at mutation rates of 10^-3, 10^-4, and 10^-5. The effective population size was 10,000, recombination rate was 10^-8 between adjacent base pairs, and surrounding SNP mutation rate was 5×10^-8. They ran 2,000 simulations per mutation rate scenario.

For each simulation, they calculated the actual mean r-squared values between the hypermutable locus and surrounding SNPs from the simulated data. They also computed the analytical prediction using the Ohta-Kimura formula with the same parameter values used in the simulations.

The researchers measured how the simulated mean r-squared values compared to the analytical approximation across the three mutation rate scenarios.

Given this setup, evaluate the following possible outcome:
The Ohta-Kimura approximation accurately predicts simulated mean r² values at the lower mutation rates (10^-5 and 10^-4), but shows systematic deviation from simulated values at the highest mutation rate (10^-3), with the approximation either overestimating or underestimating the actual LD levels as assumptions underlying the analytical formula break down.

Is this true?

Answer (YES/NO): NO